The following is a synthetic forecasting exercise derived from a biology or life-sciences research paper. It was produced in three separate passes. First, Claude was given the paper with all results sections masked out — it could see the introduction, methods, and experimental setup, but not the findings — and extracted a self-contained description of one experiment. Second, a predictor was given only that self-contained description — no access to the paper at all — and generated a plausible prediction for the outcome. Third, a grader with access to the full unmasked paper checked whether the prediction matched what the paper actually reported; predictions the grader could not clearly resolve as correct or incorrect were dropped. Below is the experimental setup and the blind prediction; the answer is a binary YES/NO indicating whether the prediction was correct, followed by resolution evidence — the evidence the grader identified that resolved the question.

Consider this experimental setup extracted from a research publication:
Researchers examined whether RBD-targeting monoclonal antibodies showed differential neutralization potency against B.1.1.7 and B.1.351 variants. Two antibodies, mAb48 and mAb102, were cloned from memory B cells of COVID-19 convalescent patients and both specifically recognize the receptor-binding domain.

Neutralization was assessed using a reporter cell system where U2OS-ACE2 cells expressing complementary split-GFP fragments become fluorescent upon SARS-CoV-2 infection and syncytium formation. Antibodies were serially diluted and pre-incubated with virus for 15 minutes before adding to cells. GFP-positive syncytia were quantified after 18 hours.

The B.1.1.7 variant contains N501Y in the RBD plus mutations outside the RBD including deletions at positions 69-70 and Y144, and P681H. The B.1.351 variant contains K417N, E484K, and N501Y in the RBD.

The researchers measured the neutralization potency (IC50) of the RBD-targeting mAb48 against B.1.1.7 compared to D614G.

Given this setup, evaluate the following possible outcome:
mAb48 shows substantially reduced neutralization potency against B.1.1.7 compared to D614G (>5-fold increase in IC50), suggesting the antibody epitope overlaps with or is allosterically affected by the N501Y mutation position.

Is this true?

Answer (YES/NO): YES